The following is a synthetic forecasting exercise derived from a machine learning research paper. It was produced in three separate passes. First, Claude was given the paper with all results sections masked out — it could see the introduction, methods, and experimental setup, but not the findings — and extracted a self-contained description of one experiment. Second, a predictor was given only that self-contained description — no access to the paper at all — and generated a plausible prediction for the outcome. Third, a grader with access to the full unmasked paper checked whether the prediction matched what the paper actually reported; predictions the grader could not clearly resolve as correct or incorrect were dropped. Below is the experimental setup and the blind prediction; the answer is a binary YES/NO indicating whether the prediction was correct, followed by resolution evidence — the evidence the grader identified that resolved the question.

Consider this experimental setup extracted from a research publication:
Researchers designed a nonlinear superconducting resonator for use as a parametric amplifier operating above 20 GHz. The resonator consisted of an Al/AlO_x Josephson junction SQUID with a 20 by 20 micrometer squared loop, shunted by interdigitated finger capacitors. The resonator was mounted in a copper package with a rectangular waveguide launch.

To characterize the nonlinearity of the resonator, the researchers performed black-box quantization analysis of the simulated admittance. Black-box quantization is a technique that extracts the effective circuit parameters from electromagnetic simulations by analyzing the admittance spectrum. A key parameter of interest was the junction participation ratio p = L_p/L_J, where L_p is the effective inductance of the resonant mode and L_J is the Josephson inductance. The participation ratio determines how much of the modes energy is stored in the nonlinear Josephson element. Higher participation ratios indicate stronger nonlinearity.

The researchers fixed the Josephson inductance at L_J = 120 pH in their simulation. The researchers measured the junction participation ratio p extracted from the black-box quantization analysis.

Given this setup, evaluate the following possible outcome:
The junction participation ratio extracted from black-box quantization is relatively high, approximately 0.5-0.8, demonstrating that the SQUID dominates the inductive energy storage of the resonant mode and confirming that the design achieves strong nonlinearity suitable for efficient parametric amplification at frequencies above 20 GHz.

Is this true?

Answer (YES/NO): NO